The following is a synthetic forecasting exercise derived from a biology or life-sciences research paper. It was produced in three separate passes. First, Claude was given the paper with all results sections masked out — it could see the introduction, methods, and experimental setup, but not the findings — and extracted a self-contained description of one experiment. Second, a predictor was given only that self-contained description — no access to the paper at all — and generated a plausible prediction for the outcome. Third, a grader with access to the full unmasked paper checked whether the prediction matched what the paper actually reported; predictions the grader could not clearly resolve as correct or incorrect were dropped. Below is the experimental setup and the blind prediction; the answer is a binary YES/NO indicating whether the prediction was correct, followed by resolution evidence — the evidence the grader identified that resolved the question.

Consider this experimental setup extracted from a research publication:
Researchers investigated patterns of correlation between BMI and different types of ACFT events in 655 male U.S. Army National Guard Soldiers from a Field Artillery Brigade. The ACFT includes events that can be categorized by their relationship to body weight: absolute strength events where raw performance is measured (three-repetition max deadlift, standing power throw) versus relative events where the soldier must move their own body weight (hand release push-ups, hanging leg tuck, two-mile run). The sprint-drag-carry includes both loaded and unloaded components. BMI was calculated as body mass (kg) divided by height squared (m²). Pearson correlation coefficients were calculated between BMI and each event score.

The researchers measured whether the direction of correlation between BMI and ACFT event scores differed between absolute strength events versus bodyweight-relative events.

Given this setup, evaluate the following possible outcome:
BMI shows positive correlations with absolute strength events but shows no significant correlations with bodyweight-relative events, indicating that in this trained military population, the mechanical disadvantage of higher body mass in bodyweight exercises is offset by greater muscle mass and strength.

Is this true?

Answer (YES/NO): NO